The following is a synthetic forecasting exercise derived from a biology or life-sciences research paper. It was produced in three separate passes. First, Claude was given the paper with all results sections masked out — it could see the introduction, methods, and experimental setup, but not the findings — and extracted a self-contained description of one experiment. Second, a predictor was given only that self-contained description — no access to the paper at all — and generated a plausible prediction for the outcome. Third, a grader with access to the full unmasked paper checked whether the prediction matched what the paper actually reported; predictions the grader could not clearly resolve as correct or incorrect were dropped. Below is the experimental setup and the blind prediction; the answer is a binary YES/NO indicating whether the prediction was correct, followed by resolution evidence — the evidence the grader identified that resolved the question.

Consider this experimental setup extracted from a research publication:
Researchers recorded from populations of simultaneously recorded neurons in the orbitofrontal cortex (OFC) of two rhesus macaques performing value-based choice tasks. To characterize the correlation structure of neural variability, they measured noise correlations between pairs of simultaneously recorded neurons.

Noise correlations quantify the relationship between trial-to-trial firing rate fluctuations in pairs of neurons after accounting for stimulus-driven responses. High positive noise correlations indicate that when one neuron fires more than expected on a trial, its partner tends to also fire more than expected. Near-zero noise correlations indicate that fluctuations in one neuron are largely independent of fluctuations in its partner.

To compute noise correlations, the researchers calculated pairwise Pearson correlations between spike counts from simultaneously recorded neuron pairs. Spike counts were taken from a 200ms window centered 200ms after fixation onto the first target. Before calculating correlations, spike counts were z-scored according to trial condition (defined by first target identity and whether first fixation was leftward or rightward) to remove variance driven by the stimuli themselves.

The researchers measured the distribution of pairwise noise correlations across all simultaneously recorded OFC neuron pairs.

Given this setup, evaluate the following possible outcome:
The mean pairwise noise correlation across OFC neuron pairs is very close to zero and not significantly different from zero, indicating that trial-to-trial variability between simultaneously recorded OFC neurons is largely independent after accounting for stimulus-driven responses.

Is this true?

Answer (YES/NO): NO